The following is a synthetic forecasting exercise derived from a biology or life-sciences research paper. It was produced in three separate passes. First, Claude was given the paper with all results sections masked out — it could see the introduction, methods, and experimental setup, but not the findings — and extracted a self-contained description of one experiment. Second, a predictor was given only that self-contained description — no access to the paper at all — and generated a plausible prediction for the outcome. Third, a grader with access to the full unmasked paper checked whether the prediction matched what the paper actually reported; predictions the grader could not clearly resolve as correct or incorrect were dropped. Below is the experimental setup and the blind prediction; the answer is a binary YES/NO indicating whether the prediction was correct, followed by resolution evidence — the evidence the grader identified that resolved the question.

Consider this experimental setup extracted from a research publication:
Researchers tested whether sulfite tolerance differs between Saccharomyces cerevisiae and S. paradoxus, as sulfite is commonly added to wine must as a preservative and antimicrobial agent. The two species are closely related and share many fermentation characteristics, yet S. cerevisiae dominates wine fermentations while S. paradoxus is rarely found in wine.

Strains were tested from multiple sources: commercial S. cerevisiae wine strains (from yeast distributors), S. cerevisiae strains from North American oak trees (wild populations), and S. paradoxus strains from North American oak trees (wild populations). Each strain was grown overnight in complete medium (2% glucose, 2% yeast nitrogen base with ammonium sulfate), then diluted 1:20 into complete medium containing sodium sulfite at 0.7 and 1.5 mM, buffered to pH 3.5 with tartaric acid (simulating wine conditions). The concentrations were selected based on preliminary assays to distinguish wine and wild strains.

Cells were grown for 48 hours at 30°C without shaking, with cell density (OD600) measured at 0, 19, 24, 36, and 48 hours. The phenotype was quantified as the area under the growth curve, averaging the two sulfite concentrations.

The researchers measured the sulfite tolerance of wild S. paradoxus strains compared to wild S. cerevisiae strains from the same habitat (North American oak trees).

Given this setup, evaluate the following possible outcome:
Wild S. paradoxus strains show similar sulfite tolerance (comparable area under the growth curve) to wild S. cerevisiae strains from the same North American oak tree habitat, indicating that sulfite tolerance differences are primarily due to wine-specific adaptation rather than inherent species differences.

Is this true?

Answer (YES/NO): YES